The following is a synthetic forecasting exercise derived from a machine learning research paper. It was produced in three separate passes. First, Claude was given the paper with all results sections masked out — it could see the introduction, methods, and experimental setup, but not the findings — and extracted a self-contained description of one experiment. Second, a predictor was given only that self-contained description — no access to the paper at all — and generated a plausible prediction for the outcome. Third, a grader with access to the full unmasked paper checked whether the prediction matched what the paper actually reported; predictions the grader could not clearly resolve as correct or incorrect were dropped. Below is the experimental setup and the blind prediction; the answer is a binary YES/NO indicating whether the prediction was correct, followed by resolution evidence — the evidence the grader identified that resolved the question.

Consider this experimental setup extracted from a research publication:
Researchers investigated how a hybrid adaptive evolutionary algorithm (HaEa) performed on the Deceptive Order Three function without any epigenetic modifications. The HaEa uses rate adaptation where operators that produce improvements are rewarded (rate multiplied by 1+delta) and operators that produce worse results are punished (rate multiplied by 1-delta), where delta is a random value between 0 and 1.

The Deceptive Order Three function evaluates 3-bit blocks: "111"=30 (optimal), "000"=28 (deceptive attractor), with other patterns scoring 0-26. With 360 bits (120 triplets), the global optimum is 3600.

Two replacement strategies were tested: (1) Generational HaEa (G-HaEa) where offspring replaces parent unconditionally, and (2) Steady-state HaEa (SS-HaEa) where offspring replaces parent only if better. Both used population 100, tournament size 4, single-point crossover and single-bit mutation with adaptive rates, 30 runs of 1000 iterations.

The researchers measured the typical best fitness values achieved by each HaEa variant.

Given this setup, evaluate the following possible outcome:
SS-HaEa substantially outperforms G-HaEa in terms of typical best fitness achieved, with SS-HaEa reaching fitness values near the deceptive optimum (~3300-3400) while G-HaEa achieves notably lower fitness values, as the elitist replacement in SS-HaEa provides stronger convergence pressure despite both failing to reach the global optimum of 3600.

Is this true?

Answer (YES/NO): NO